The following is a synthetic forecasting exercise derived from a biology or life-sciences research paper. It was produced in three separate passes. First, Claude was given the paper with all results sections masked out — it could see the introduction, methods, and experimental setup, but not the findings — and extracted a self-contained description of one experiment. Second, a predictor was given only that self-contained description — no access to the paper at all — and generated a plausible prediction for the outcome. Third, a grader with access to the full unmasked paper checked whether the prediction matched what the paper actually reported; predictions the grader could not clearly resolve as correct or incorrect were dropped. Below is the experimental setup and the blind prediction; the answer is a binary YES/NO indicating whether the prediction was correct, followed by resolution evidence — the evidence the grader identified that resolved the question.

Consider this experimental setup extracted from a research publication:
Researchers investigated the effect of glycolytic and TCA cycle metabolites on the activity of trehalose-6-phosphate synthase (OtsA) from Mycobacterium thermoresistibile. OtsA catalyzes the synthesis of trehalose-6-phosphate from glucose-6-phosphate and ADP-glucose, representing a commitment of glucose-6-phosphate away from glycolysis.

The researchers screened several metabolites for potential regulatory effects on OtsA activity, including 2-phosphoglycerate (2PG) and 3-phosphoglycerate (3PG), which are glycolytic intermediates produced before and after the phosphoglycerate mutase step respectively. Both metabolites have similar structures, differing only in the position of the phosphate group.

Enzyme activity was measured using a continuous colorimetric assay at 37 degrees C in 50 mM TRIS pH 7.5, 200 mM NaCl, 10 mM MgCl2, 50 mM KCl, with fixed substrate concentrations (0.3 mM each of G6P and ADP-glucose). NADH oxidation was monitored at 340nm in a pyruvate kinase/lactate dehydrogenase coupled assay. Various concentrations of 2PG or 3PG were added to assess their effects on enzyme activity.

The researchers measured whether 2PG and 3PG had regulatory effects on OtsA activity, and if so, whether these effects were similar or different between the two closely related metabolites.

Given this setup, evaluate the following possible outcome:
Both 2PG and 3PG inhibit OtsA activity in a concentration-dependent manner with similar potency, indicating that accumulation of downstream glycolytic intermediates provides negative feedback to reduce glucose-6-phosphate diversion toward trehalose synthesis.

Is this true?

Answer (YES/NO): NO